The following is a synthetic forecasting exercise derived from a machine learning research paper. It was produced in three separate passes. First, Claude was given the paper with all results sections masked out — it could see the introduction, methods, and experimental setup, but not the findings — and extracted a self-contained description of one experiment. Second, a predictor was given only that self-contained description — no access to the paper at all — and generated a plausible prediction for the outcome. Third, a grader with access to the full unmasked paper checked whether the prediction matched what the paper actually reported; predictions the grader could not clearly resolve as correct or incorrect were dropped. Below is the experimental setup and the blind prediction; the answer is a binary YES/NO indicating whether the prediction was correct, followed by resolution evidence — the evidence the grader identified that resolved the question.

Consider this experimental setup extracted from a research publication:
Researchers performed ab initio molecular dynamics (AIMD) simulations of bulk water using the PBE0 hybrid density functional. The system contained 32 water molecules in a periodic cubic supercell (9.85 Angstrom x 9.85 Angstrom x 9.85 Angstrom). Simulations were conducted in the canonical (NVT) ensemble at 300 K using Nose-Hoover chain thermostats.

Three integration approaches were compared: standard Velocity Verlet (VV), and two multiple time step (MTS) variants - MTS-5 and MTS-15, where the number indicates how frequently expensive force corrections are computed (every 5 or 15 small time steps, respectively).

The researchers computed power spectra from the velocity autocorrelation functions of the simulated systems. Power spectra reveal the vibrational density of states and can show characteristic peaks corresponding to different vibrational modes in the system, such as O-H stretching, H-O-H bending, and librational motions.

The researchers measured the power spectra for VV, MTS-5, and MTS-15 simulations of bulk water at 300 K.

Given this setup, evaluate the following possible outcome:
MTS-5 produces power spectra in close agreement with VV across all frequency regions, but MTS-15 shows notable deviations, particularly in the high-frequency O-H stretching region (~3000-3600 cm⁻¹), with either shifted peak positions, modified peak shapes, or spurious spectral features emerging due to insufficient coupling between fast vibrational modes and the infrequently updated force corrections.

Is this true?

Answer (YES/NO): NO